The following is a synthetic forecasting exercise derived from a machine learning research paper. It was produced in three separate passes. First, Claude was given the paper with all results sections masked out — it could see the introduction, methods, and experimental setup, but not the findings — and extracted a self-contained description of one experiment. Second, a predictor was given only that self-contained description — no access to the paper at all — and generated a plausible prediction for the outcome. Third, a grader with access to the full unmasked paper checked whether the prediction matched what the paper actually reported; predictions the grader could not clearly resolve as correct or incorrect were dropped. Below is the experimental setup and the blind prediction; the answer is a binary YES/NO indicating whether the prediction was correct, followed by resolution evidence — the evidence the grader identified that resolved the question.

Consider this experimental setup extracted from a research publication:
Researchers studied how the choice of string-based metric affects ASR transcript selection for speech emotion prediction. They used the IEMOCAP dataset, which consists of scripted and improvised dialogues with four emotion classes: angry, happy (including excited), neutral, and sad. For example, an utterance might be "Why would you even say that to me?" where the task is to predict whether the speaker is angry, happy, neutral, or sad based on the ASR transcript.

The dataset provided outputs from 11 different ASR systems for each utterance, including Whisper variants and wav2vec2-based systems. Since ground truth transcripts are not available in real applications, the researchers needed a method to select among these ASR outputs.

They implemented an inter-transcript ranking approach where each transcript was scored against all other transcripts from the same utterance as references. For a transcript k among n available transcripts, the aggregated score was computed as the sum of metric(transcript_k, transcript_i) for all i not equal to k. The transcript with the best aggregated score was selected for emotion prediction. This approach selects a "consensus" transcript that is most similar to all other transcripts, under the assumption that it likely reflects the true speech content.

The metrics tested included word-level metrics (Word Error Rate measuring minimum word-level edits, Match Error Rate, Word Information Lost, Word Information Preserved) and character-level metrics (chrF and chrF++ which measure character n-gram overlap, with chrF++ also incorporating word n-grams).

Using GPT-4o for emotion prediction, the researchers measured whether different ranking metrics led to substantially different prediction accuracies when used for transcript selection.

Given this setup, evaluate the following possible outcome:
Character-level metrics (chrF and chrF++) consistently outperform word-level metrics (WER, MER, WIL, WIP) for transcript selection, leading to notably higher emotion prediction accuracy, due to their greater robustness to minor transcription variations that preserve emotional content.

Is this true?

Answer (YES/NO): NO